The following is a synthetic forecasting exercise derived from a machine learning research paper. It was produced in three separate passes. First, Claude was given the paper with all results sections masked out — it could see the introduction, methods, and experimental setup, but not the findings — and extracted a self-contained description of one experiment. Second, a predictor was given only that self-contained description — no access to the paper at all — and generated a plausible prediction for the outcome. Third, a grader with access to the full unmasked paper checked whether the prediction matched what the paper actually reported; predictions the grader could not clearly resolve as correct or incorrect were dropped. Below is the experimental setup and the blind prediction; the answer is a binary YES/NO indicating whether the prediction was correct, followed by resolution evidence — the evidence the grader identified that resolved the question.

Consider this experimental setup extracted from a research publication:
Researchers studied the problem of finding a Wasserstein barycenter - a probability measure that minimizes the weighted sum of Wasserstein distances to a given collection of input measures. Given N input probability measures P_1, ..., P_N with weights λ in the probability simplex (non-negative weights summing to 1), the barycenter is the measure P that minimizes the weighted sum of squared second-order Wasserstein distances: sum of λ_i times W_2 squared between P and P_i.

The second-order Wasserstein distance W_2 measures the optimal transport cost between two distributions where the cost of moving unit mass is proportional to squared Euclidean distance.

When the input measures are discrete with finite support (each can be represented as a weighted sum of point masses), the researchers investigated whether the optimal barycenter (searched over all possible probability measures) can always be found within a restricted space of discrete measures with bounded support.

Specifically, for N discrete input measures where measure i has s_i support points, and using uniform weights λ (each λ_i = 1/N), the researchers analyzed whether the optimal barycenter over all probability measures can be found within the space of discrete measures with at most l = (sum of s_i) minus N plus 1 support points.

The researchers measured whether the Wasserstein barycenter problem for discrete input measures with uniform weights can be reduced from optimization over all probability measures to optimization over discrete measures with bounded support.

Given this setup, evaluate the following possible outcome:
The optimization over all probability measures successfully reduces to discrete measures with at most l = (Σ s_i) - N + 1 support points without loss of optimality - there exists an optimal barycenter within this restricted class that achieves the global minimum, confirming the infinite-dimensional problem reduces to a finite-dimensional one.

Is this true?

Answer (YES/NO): YES